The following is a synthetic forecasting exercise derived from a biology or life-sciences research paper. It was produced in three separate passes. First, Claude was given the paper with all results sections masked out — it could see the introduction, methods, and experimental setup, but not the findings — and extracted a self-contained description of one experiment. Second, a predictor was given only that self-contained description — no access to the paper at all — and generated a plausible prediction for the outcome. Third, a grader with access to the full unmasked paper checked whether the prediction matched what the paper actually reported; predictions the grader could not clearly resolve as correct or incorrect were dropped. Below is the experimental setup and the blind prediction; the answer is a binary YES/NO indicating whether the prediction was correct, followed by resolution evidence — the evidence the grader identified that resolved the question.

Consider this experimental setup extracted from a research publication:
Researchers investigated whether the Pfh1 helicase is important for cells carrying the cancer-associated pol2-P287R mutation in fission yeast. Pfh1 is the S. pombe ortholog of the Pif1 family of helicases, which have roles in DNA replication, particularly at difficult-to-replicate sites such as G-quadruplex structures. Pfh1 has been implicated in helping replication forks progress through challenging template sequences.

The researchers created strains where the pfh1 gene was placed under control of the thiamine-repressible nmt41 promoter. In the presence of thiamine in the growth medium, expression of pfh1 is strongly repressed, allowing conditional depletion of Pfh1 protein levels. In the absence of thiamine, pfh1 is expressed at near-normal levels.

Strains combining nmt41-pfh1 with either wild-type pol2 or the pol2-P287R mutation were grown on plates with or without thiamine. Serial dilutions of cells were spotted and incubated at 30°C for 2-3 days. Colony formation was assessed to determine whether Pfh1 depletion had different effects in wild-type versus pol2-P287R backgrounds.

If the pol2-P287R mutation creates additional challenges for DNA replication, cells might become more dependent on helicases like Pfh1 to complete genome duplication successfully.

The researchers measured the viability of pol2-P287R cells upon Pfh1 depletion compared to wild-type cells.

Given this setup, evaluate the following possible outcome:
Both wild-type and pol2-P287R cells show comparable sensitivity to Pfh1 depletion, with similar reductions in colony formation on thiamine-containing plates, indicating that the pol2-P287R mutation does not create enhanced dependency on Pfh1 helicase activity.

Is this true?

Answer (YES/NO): NO